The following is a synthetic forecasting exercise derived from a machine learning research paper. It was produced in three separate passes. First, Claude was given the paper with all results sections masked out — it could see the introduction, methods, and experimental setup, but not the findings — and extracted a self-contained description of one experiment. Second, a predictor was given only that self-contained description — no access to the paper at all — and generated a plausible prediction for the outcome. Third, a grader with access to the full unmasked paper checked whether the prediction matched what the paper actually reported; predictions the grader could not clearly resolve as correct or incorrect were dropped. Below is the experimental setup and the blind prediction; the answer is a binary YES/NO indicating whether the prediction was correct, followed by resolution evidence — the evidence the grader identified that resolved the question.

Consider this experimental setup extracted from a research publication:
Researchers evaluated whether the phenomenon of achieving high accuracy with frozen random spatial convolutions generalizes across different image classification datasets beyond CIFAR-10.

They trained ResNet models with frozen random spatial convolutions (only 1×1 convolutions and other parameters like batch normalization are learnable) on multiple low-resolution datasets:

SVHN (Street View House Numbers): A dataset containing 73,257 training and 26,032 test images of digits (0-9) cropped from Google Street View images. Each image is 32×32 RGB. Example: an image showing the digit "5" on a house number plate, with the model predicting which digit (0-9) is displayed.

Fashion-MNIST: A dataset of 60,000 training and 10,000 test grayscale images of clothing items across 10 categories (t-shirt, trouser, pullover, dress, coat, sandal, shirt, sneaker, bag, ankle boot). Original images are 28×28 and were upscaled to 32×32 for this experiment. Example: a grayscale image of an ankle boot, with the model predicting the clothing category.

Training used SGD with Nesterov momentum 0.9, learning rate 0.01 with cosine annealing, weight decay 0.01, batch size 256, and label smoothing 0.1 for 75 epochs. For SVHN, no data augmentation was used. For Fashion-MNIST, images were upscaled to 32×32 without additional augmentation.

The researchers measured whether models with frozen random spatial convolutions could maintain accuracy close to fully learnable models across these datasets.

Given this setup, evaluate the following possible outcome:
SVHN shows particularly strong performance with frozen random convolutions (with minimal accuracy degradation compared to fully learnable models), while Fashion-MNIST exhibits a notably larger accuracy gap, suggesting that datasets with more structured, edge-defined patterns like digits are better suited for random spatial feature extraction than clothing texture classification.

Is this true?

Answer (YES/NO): NO